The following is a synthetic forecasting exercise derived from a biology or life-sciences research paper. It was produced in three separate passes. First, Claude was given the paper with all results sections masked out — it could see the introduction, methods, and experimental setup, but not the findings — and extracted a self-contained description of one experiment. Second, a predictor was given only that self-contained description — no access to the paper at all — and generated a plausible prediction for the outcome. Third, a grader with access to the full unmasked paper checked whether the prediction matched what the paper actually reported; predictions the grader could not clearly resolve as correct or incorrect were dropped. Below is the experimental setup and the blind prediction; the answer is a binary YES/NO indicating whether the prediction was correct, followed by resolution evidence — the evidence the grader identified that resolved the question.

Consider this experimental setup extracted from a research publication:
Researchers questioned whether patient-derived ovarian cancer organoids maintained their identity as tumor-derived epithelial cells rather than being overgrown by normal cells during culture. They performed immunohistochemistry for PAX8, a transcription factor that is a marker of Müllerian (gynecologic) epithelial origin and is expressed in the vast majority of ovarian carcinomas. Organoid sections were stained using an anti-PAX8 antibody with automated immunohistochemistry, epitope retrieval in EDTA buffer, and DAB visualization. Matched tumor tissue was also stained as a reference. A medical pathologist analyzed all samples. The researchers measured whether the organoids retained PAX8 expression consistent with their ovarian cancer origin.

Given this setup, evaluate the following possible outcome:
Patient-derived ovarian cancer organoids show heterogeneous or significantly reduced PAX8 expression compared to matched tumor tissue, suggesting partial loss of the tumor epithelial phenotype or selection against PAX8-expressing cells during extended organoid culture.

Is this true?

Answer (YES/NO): NO